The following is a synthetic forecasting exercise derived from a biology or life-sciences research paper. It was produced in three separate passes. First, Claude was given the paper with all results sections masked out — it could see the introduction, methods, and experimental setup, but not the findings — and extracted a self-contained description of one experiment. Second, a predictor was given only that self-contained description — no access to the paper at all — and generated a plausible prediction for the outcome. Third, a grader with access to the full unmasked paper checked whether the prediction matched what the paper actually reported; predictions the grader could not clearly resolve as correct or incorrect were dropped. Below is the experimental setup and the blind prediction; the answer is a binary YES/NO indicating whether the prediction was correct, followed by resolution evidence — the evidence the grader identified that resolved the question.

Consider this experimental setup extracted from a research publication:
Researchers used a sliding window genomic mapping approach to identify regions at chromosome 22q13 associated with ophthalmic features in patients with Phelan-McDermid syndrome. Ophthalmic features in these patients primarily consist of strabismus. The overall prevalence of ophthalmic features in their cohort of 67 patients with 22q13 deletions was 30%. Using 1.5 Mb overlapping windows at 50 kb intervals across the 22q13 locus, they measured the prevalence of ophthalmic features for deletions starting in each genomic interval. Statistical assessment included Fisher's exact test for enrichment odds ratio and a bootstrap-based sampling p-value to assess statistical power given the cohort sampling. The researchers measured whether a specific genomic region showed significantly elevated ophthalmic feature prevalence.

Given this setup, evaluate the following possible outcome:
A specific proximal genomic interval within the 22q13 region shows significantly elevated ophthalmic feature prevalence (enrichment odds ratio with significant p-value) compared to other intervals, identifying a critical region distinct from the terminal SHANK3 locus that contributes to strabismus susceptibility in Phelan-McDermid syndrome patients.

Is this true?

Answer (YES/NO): YES